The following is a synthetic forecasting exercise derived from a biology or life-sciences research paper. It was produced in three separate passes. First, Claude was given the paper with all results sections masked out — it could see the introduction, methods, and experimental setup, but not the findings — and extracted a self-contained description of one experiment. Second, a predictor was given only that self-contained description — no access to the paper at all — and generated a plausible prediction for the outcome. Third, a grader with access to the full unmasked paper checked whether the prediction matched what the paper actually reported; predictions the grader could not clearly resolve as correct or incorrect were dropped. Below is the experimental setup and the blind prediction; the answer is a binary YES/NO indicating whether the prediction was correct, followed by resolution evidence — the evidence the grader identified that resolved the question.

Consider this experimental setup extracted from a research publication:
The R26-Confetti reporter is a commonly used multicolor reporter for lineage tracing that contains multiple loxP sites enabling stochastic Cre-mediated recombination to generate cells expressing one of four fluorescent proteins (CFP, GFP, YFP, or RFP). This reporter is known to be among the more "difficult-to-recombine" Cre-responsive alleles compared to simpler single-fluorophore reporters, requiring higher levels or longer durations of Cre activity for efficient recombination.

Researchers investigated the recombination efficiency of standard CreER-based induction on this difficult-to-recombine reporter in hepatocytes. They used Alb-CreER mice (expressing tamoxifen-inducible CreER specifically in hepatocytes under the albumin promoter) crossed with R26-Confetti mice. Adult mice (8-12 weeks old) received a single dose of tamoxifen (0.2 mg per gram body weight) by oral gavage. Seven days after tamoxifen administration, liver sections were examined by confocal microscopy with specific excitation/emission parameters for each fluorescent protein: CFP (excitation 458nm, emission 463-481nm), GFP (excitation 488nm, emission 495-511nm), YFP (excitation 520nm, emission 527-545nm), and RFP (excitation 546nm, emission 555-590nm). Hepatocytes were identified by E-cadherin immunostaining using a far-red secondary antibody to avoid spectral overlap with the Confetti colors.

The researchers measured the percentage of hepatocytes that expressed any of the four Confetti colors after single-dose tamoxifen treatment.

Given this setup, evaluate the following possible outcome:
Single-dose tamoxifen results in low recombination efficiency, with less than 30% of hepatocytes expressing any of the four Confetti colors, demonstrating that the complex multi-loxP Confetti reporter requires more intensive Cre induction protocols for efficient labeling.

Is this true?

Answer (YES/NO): YES